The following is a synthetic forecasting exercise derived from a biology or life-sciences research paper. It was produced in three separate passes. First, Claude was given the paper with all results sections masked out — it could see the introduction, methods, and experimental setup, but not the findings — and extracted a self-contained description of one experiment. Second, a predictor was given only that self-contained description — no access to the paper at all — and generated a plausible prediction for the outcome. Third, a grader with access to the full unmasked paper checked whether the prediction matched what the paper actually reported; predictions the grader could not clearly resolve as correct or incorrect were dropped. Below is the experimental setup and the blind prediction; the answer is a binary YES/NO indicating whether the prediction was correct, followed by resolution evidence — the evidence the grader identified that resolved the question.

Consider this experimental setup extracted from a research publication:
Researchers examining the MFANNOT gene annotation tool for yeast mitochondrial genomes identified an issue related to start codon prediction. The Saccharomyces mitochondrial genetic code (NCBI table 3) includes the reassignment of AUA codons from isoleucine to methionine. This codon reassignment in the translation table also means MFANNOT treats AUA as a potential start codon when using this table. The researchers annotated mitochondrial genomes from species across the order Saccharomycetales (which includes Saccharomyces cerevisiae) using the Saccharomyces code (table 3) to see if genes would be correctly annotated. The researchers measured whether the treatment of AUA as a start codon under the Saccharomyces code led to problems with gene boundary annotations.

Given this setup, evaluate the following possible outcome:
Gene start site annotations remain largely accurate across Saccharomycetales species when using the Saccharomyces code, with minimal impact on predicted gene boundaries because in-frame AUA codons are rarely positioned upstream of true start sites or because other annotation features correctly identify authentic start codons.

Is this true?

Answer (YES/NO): NO